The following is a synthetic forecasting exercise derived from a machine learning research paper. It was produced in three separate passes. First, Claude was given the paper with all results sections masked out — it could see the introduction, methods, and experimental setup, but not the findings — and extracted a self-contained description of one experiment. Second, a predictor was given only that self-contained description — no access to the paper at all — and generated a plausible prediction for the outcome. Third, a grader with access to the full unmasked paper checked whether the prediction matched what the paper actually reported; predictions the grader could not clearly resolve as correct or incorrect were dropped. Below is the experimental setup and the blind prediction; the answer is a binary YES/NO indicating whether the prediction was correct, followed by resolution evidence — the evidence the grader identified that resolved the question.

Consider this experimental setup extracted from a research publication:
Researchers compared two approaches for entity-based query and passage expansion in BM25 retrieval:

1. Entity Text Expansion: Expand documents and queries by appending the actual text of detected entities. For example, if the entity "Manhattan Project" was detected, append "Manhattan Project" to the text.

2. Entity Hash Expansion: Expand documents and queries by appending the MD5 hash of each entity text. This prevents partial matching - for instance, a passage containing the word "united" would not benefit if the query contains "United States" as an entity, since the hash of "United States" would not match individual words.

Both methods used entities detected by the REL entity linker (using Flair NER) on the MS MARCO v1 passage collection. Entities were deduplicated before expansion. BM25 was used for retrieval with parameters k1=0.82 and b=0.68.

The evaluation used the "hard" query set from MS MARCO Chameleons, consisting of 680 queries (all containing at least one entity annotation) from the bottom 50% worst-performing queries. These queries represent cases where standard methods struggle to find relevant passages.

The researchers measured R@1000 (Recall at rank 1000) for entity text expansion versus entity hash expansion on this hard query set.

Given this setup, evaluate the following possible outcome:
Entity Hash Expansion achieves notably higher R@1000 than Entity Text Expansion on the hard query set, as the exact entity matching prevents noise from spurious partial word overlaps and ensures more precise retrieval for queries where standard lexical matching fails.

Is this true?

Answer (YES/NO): NO